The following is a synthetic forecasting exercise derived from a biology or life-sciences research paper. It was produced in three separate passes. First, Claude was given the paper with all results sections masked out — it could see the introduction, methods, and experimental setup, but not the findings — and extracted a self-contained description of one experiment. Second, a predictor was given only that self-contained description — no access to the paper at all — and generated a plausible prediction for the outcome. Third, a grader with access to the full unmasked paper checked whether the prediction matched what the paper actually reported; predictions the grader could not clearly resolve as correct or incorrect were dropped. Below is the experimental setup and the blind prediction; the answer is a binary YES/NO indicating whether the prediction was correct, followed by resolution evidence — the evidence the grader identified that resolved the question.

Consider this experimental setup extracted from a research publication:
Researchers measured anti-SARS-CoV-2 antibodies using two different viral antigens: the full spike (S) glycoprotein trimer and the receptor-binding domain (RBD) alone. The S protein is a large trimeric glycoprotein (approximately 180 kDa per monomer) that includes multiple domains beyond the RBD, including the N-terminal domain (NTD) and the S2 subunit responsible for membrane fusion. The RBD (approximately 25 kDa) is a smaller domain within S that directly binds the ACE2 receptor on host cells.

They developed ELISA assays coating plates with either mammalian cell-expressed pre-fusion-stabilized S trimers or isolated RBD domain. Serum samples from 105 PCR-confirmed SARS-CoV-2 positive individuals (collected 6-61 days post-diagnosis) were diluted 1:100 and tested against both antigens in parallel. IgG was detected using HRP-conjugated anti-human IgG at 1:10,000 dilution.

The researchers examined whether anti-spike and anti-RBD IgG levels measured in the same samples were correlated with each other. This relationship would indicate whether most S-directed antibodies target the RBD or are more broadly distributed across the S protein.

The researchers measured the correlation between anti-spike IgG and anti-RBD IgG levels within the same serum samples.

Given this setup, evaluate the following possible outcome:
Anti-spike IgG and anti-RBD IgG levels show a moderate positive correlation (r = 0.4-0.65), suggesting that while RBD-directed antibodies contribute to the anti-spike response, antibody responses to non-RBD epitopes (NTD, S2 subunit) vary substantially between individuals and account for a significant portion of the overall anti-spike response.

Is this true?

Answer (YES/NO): NO